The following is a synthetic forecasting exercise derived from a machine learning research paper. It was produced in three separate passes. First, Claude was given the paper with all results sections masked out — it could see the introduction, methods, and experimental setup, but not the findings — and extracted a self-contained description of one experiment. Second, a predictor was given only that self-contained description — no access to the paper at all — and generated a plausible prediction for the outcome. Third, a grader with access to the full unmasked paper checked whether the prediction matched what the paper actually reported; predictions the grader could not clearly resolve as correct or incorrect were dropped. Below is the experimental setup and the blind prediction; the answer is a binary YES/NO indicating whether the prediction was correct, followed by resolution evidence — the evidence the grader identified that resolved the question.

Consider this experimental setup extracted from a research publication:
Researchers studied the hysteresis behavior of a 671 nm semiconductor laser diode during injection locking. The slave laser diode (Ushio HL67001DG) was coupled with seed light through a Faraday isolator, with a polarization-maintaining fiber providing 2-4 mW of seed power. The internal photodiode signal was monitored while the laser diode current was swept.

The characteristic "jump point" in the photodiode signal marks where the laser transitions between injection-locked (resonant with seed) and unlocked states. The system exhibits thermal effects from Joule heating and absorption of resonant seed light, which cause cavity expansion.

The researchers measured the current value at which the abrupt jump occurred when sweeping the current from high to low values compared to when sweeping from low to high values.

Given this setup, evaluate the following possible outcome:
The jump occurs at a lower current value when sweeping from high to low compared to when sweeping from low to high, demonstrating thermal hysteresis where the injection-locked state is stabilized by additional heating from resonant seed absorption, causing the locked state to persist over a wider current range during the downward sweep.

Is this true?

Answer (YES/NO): YES